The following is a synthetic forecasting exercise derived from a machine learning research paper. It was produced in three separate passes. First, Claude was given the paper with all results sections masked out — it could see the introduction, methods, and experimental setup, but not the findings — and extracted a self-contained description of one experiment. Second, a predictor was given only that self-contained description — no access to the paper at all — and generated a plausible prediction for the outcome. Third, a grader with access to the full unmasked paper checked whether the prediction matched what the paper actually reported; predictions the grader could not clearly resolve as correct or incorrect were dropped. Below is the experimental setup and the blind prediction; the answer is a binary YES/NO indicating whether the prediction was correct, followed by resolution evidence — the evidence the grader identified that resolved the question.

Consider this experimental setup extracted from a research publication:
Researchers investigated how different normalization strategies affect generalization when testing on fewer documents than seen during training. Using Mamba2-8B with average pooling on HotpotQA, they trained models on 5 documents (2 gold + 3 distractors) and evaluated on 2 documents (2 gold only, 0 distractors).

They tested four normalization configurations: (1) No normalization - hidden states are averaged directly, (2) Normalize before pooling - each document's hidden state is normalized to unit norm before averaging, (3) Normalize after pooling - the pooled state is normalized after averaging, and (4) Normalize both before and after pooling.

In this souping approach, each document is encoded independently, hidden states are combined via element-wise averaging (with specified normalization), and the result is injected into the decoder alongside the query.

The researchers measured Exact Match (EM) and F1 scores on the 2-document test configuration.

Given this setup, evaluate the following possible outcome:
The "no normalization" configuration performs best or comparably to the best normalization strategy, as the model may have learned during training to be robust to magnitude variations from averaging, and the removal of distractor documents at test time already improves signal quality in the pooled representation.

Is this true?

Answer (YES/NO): YES